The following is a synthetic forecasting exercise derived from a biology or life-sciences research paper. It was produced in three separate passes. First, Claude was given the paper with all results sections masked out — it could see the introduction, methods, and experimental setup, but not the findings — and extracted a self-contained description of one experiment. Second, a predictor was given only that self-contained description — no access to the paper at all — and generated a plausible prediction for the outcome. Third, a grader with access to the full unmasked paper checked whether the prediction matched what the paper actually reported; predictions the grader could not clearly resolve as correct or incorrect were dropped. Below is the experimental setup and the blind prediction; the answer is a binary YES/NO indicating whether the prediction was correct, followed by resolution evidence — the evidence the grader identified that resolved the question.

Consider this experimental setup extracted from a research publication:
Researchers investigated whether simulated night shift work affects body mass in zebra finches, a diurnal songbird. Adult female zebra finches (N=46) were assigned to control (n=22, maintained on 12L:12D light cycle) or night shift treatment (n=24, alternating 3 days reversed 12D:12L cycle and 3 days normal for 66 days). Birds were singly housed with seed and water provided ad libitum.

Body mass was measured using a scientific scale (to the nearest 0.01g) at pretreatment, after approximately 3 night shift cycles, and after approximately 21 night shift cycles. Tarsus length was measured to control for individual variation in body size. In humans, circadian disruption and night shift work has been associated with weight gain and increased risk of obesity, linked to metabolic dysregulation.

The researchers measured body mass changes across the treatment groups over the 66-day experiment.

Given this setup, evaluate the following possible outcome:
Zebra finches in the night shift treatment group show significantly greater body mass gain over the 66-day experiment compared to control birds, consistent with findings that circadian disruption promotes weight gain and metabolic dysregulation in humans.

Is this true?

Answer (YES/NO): NO